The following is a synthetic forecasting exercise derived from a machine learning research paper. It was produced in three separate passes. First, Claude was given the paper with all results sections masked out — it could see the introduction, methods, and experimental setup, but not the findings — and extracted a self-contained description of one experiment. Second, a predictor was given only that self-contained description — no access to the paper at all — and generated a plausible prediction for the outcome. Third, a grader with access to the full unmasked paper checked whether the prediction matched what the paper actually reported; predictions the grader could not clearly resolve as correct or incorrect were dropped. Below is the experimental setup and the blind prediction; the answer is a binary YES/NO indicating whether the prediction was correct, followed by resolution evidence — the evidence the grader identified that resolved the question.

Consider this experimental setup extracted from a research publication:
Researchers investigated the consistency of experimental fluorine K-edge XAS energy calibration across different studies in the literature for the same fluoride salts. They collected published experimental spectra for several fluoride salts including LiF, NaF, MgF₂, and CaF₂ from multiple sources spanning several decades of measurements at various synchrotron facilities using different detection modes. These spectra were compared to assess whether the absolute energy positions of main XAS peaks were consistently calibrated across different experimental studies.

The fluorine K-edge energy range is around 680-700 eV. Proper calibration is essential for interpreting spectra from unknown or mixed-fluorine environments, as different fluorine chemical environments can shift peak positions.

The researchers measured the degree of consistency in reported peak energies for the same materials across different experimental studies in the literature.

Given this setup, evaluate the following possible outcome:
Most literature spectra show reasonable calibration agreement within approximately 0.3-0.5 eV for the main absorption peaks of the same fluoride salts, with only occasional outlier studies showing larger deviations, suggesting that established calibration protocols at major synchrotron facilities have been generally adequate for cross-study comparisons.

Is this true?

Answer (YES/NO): NO